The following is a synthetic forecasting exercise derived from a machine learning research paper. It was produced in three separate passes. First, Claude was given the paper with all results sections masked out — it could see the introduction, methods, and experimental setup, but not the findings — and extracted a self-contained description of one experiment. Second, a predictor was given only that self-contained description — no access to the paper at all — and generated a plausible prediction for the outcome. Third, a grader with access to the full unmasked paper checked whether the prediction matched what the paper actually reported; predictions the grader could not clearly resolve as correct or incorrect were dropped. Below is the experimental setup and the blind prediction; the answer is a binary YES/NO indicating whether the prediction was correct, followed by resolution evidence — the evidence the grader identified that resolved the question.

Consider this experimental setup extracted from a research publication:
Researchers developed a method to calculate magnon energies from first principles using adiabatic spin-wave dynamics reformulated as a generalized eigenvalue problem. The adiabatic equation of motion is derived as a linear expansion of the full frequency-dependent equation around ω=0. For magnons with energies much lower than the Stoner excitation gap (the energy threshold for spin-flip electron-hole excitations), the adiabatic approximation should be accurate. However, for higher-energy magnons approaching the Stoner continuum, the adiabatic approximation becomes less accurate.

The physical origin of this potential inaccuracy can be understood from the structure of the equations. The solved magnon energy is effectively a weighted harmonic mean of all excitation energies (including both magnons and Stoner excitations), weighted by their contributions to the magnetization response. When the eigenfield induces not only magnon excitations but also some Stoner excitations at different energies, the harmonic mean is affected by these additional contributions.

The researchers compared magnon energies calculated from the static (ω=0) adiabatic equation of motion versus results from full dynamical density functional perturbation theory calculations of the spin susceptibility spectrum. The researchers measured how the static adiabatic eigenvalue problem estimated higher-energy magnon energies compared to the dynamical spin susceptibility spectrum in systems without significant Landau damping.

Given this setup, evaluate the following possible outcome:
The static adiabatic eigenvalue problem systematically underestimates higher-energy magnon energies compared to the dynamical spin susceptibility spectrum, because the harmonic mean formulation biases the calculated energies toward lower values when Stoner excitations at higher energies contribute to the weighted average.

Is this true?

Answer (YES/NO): NO